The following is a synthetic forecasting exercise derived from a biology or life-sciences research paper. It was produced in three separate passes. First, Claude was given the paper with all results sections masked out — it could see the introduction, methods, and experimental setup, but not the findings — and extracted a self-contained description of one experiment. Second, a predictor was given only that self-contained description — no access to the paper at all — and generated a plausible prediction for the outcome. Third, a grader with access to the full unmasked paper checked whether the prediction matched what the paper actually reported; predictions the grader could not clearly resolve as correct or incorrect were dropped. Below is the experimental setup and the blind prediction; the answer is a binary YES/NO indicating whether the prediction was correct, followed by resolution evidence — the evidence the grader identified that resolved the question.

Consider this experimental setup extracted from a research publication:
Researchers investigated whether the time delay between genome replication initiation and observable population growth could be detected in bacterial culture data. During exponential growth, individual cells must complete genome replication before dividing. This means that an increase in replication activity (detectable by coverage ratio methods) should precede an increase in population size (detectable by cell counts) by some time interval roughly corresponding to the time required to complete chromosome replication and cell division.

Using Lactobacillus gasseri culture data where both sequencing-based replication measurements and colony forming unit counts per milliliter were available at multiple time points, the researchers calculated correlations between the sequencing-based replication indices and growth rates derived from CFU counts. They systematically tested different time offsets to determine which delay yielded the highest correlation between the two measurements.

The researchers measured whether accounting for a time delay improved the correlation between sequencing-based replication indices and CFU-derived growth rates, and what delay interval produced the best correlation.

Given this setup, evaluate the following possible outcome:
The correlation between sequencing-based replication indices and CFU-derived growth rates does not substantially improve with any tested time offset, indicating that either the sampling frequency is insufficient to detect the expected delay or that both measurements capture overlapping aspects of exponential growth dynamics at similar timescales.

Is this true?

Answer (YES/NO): NO